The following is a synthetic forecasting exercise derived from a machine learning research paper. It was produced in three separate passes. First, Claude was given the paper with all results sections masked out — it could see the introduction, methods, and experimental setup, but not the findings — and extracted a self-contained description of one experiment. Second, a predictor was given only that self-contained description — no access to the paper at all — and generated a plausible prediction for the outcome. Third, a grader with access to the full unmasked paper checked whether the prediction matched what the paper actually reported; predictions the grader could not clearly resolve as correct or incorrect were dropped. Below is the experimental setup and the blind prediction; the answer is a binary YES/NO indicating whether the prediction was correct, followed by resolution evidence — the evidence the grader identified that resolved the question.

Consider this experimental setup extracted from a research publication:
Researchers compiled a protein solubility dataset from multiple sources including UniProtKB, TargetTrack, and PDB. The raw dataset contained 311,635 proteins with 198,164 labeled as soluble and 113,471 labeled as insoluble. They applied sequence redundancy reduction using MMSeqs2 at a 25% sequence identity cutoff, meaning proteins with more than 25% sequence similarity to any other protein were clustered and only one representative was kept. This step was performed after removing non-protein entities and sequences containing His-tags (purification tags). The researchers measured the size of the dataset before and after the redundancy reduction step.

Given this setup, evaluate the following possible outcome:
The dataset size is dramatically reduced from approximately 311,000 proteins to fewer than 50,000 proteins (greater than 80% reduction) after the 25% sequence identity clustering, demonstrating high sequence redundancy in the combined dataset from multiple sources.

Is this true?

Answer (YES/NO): NO